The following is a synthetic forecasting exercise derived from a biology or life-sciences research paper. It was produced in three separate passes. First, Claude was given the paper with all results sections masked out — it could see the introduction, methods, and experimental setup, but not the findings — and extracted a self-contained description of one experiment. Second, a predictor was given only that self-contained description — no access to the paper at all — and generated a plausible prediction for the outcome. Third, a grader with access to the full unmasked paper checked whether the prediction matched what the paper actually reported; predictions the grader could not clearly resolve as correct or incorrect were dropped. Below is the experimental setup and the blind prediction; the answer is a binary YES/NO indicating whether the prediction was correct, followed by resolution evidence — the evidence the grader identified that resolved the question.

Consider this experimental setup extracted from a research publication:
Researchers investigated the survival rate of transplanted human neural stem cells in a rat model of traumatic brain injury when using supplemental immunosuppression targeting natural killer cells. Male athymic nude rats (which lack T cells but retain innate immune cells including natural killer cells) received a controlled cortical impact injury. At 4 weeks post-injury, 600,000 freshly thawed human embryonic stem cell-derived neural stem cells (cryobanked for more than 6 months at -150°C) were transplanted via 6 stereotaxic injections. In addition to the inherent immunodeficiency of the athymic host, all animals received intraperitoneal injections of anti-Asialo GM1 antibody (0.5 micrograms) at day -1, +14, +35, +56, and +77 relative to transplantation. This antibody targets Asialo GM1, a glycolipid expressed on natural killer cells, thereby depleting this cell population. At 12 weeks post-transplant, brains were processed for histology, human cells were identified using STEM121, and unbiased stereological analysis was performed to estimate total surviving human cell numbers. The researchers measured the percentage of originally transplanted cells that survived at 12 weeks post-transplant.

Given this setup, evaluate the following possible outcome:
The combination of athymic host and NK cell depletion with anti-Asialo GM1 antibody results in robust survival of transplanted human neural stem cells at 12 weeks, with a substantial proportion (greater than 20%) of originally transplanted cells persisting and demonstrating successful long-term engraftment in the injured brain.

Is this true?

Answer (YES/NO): YES